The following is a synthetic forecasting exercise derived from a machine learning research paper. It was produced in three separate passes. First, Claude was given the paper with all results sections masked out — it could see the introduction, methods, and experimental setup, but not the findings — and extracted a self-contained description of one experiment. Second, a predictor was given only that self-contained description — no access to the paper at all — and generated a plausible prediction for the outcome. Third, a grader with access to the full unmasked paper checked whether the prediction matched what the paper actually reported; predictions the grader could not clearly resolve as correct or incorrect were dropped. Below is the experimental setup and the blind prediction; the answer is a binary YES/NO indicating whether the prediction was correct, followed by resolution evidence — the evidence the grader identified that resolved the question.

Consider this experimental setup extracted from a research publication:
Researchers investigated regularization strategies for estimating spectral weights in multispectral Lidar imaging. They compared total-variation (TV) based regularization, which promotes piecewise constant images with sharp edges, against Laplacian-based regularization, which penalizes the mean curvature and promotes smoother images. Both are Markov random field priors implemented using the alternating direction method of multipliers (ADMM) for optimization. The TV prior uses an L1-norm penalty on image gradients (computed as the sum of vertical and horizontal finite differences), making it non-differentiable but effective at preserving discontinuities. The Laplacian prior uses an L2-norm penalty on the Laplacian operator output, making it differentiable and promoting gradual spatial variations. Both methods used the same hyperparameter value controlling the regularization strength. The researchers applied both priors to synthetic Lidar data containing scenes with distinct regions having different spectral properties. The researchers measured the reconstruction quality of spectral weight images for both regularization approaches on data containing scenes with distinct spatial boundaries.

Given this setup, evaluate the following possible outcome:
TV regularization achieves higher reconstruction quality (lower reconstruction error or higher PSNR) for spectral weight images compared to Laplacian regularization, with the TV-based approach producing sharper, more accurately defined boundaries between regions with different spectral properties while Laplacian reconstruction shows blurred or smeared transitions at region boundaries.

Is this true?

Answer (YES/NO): NO